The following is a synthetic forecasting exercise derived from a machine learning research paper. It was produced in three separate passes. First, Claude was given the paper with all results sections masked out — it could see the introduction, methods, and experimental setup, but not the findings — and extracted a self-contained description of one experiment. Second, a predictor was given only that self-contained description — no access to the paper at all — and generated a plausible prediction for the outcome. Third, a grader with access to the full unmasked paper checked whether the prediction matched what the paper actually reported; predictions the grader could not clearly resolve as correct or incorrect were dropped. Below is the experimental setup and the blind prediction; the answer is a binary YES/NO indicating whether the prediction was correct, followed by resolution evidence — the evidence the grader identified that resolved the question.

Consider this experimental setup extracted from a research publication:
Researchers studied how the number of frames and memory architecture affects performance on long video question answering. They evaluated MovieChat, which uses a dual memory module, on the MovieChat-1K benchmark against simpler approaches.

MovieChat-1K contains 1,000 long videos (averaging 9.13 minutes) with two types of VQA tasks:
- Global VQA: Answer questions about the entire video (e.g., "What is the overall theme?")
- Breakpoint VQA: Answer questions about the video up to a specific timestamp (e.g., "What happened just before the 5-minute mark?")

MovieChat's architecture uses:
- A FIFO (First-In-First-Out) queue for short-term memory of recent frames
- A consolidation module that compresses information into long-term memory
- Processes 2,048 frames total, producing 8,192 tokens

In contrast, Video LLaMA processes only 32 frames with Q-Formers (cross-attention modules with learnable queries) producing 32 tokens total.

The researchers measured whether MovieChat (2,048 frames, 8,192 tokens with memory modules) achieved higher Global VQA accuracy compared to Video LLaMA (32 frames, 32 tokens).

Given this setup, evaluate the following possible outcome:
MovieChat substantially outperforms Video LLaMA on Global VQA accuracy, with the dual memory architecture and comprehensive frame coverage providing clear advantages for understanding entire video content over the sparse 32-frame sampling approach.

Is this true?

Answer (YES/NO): YES